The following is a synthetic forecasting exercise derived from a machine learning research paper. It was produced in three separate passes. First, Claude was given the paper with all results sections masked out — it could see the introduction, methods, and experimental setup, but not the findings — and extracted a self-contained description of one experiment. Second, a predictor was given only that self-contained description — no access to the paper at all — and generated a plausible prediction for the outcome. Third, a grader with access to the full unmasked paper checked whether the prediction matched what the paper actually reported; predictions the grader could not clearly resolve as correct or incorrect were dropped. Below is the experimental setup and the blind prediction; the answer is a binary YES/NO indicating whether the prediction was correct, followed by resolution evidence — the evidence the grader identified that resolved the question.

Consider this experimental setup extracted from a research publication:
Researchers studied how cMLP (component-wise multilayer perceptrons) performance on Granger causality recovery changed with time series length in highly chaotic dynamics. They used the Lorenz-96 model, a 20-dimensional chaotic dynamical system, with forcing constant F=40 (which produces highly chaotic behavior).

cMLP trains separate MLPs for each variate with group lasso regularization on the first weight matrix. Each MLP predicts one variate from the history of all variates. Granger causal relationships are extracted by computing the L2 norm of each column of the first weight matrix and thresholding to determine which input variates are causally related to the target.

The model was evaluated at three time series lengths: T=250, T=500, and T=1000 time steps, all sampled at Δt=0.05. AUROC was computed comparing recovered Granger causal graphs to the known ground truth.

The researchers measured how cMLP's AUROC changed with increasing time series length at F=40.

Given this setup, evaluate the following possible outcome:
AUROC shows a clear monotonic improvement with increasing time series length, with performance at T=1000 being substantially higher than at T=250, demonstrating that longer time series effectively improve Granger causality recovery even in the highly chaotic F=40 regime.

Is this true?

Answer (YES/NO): YES